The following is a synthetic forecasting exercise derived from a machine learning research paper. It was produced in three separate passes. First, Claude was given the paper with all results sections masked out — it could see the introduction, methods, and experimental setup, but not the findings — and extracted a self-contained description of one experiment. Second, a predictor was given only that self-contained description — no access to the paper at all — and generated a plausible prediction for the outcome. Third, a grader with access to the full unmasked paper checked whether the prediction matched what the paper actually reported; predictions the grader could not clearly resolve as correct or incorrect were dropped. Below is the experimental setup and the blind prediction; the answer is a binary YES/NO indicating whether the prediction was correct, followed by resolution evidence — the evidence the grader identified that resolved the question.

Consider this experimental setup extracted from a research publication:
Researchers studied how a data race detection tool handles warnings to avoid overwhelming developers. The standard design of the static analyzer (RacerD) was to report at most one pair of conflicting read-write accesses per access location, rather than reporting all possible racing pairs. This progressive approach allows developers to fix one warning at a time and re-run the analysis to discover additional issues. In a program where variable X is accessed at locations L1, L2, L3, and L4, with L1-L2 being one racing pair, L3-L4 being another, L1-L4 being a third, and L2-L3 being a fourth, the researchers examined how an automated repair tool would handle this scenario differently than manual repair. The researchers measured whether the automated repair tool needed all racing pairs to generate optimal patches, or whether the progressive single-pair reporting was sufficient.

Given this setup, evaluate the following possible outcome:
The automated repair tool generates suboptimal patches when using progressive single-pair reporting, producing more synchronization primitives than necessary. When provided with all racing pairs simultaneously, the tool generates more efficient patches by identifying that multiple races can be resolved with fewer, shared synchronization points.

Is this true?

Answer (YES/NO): YES